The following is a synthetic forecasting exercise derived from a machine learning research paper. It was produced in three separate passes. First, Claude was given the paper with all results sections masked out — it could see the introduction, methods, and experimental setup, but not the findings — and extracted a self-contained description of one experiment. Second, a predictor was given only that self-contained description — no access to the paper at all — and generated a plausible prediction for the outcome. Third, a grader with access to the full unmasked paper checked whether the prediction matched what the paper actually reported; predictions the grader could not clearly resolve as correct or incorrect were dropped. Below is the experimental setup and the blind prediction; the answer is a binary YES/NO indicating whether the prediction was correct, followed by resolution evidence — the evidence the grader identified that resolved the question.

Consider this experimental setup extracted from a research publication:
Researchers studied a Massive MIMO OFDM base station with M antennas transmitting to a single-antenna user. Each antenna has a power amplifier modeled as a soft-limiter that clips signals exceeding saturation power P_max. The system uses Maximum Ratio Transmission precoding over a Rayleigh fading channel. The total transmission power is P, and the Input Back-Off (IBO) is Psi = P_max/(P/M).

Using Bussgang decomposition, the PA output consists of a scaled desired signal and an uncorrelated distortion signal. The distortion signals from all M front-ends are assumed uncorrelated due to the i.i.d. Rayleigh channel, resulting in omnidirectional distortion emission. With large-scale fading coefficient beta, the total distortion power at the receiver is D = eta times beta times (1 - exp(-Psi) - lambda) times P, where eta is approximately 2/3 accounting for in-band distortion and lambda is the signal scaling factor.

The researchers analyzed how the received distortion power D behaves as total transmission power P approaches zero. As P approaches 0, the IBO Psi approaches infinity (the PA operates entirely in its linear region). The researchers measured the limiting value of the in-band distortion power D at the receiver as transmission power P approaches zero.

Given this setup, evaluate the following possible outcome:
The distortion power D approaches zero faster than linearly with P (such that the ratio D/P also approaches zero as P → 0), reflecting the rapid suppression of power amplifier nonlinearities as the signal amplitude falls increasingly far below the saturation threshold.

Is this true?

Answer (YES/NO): YES